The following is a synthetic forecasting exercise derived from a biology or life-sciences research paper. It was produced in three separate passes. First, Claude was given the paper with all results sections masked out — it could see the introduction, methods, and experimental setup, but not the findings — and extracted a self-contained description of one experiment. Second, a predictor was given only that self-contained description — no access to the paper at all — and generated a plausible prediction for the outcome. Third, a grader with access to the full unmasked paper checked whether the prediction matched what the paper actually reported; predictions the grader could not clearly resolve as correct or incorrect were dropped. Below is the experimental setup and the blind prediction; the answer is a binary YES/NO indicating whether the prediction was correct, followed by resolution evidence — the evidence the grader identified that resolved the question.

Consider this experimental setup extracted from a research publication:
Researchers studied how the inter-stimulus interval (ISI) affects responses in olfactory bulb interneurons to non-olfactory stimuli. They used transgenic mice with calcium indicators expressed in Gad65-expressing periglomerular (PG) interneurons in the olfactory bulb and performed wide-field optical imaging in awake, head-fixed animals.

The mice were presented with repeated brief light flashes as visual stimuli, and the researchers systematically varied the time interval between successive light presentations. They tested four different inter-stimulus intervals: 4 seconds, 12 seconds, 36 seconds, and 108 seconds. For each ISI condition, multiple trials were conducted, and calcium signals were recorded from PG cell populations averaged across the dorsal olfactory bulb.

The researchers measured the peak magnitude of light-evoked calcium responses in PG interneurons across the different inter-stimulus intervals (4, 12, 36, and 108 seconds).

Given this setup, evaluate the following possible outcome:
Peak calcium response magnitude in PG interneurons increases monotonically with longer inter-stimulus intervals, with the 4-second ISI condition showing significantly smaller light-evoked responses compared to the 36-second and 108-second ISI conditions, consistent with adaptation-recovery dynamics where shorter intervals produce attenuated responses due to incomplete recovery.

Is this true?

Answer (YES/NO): YES